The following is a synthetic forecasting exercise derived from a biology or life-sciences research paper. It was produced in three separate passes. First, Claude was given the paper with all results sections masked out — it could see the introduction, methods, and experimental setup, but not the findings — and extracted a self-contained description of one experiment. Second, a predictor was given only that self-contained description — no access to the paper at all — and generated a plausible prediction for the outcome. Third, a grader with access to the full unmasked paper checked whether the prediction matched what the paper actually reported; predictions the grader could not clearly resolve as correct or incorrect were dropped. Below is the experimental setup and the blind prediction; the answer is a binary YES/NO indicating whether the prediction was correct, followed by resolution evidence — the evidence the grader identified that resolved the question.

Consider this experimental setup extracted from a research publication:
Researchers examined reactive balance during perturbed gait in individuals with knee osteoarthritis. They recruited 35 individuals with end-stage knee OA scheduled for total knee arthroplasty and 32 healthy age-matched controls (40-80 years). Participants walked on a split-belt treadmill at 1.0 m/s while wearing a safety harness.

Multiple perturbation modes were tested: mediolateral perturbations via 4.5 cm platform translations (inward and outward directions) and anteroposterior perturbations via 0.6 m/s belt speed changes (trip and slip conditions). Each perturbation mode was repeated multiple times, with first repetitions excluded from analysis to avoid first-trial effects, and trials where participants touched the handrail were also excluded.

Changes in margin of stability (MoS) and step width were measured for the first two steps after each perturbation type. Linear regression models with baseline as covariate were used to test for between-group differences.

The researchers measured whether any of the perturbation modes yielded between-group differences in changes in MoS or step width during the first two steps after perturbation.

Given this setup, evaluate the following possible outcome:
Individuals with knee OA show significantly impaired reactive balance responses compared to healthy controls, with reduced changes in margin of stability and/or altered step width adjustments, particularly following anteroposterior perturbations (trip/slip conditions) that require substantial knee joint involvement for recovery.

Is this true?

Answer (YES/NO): NO